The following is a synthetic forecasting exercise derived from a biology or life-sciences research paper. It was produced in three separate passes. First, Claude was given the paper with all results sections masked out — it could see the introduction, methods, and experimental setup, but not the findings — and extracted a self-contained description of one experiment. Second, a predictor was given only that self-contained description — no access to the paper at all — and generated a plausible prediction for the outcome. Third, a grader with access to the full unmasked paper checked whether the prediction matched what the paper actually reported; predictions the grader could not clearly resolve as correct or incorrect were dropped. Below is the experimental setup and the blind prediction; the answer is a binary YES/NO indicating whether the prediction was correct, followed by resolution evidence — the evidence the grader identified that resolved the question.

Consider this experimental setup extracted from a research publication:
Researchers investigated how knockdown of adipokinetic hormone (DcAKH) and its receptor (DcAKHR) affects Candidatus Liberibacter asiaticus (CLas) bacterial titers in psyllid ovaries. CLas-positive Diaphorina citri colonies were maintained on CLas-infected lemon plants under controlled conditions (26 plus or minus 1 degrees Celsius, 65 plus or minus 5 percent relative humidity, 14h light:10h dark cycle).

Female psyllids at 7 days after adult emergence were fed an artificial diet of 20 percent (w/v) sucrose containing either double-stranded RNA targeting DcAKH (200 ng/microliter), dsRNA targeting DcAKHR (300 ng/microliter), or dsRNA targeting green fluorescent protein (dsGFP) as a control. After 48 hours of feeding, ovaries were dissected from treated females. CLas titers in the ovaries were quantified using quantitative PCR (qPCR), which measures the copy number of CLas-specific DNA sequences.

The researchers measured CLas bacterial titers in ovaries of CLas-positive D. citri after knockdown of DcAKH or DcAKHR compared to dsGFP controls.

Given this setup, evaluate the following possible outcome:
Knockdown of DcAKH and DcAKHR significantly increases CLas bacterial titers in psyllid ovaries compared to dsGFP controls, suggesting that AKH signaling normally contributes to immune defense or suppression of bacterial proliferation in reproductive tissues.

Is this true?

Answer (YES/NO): NO